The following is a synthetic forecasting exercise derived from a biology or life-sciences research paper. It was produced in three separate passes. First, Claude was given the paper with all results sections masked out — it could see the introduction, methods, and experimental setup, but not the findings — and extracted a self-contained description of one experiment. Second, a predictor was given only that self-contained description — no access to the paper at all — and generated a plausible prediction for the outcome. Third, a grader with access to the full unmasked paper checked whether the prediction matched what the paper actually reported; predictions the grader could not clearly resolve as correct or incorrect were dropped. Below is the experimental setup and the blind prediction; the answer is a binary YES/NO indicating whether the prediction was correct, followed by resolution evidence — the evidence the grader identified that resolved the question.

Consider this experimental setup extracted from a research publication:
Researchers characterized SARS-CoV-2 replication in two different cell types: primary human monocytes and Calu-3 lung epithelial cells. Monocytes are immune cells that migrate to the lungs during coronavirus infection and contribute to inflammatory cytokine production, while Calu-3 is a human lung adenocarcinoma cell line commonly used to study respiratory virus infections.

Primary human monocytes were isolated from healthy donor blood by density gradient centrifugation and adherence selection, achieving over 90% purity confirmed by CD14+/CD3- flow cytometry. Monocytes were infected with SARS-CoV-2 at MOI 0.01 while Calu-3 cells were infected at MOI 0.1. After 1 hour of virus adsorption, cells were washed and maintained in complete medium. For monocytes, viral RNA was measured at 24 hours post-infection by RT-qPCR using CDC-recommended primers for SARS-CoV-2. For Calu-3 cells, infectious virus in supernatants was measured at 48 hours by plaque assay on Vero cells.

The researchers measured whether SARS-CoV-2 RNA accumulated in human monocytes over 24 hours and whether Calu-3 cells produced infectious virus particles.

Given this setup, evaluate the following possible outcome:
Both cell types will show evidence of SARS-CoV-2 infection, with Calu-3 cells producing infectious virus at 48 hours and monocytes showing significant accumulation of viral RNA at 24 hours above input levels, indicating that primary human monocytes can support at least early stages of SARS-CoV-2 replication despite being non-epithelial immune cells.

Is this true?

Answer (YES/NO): YES